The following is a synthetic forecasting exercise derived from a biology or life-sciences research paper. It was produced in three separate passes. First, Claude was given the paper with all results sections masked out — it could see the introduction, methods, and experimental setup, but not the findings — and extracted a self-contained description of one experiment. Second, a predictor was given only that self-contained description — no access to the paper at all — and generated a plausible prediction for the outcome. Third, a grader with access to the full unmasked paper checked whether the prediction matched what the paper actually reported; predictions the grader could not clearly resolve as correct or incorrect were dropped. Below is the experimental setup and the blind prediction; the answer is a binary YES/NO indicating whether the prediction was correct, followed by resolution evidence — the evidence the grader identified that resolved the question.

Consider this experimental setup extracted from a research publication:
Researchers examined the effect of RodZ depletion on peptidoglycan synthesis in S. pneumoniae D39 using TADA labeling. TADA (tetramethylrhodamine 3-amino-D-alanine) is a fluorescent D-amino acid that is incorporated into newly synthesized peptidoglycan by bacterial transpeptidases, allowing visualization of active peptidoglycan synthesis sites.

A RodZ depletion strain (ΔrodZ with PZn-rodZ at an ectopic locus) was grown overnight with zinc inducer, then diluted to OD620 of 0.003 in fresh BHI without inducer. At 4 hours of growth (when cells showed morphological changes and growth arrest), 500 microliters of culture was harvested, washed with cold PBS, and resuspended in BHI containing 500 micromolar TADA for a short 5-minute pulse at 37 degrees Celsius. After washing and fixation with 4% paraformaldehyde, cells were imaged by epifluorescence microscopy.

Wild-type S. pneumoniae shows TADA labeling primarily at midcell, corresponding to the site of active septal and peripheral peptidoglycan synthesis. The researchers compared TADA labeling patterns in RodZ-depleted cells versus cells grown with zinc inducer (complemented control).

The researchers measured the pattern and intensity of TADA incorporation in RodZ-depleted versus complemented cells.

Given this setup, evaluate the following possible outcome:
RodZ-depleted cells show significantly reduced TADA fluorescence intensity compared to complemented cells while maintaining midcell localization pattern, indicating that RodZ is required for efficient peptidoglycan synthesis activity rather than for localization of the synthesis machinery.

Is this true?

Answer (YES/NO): NO